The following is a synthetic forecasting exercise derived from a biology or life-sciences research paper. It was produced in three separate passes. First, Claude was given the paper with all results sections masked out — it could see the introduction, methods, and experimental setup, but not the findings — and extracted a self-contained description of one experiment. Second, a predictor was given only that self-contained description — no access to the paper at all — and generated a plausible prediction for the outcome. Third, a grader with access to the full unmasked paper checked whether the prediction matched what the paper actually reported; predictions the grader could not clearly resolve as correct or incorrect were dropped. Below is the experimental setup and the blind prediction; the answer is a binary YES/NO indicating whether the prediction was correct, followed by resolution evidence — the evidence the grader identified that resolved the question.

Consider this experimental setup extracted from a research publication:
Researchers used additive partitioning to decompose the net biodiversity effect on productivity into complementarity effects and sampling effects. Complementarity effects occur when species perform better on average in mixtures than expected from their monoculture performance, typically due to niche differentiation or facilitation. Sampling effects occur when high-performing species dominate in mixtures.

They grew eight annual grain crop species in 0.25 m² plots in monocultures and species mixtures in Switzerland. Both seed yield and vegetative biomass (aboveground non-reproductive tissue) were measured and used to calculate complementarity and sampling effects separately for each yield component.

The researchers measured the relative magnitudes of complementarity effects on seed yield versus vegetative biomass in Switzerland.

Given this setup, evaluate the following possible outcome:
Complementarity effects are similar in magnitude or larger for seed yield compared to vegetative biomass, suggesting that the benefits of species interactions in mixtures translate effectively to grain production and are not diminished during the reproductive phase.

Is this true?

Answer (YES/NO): NO